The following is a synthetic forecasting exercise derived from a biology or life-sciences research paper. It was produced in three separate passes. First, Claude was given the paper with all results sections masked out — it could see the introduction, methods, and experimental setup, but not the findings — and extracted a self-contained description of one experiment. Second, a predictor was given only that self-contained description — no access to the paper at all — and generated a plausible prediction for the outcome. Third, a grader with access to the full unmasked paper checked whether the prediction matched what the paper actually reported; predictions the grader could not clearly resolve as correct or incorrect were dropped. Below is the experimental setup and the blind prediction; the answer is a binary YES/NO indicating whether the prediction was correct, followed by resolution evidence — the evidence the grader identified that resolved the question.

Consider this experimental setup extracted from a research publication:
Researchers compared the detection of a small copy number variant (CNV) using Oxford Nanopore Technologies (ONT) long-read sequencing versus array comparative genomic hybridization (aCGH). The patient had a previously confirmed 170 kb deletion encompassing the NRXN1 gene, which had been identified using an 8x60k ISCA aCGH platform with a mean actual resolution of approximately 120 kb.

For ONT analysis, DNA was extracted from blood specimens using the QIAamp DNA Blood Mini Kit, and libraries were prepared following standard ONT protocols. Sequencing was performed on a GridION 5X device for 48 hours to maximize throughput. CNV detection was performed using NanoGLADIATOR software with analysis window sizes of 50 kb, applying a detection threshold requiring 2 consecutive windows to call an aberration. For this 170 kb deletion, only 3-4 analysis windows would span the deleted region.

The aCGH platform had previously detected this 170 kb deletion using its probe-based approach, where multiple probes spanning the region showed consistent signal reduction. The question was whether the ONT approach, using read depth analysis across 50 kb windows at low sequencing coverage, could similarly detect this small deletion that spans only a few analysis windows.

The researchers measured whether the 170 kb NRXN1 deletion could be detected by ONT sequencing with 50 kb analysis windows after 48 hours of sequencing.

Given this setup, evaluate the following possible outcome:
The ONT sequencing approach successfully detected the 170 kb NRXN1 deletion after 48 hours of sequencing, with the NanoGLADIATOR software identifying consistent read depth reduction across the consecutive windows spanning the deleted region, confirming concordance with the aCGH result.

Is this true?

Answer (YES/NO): YES